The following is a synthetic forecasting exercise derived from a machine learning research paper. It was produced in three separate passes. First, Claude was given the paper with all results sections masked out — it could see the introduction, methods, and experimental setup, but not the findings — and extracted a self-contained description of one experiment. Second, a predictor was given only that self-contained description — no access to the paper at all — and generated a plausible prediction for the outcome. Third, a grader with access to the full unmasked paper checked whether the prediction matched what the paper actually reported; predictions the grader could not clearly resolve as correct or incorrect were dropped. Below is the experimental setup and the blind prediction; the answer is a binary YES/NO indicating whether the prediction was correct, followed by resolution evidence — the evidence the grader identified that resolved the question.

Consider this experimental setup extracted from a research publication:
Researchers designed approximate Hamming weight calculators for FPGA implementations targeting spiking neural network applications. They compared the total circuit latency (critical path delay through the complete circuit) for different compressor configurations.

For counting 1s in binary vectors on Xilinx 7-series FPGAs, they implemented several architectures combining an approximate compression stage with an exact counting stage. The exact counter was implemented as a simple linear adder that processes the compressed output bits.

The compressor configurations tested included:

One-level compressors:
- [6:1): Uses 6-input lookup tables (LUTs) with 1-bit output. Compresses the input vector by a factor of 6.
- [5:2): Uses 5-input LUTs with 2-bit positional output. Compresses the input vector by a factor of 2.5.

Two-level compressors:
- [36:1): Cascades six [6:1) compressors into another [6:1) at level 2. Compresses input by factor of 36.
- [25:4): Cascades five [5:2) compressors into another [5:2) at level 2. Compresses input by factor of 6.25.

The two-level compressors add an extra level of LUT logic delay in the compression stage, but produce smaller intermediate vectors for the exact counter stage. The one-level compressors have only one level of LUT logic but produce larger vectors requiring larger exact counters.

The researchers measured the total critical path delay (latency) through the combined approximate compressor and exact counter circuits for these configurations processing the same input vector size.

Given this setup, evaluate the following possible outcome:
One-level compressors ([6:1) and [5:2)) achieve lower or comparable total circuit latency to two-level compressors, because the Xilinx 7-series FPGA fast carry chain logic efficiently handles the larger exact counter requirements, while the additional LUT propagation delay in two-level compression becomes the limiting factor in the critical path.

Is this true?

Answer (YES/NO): NO